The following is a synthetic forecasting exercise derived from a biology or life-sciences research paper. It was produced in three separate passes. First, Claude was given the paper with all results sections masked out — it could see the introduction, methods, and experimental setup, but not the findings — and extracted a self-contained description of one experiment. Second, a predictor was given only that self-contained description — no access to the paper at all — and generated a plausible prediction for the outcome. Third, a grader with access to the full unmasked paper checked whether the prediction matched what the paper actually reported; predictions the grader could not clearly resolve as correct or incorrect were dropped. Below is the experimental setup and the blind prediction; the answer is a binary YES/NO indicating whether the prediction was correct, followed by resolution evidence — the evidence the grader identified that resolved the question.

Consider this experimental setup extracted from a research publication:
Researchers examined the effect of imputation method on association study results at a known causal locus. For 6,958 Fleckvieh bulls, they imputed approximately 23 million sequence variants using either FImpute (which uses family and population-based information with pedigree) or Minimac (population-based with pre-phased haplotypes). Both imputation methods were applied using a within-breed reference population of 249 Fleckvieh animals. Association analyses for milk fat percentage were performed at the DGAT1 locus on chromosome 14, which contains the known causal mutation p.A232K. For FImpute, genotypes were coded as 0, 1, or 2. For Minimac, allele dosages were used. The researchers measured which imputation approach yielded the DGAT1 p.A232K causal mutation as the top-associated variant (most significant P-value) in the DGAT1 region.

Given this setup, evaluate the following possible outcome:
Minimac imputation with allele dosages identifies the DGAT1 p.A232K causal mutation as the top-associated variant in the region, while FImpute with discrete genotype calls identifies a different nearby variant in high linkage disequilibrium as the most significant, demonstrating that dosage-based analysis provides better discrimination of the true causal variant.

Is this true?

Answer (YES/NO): NO